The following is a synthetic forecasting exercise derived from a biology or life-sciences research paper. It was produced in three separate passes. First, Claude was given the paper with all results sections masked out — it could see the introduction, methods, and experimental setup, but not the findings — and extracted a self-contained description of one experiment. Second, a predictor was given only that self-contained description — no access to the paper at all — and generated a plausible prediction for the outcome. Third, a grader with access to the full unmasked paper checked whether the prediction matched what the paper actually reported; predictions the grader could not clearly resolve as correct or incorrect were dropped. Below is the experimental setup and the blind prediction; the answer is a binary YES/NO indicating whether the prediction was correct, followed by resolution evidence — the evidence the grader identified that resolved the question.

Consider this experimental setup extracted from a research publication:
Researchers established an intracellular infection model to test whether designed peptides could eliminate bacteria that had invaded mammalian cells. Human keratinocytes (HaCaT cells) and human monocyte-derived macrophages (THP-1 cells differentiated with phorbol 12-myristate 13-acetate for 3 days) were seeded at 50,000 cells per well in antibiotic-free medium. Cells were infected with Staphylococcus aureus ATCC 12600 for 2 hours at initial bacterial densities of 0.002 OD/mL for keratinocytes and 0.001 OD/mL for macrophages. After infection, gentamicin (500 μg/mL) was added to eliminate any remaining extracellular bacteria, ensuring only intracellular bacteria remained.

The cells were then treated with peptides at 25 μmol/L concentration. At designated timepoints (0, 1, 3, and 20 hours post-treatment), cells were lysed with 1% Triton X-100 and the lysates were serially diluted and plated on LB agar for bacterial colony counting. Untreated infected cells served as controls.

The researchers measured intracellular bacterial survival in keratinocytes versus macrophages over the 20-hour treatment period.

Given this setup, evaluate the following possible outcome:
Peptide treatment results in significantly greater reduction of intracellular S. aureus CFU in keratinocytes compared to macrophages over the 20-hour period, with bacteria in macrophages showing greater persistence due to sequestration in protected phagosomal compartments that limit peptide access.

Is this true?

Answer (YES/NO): NO